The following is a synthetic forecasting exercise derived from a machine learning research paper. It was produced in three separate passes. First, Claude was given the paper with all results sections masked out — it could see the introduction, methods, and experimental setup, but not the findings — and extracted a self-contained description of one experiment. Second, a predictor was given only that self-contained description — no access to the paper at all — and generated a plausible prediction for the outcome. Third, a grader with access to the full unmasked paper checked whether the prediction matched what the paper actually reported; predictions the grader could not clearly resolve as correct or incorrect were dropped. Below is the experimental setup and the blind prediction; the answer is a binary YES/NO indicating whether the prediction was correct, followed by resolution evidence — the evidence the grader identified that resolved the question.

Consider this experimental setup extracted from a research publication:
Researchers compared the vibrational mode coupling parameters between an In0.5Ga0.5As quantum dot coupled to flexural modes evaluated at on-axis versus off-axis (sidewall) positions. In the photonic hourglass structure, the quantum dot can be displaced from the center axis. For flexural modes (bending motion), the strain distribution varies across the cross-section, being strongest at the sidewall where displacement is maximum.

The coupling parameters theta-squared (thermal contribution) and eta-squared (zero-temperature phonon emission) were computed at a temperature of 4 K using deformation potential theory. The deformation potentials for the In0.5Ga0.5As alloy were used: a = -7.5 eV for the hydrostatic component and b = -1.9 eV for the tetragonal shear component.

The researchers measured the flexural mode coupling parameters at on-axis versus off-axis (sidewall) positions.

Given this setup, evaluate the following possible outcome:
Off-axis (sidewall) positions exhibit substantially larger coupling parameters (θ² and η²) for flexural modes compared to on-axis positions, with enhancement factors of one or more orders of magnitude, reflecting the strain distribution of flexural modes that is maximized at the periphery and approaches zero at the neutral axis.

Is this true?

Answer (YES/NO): YES